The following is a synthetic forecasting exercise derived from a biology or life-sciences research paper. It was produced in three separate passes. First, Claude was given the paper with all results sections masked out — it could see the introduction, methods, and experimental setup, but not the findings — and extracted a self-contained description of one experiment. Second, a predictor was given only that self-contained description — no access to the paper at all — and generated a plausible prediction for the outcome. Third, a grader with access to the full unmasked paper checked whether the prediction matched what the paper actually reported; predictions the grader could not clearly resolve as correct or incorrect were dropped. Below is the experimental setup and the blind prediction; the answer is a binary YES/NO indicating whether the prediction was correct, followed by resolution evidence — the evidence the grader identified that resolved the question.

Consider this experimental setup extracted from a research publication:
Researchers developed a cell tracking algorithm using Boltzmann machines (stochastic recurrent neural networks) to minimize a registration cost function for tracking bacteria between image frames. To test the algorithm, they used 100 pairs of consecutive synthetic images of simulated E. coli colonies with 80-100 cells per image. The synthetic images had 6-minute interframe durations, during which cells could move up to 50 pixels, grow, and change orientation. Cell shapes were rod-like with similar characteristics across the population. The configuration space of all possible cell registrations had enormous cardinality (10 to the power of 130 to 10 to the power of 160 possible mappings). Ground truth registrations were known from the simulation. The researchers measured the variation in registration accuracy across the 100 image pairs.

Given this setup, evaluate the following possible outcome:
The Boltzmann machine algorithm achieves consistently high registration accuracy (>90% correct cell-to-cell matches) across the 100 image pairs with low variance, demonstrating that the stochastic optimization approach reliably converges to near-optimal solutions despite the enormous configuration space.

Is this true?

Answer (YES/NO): YES